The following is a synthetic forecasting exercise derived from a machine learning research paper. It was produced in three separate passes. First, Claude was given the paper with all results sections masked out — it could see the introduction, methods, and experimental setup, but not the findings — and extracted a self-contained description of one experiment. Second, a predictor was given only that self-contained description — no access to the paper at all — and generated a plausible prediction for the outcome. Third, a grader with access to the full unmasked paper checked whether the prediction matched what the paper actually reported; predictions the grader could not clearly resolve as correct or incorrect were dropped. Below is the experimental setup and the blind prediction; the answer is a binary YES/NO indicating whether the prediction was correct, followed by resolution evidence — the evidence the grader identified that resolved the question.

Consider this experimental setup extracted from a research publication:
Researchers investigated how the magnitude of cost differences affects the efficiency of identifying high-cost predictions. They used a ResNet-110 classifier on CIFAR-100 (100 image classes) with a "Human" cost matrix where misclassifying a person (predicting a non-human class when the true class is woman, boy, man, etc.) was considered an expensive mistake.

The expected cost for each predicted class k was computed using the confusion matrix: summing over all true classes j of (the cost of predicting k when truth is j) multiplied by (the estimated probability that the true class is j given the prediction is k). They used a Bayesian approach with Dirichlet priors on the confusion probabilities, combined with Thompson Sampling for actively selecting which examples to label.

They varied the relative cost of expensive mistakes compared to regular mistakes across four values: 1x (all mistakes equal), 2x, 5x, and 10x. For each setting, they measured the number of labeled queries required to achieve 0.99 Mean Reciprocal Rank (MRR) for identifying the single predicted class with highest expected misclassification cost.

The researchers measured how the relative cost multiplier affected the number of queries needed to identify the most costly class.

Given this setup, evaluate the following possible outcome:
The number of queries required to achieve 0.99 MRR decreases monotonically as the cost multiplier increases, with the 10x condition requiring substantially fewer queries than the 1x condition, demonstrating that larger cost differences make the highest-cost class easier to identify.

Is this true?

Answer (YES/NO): NO